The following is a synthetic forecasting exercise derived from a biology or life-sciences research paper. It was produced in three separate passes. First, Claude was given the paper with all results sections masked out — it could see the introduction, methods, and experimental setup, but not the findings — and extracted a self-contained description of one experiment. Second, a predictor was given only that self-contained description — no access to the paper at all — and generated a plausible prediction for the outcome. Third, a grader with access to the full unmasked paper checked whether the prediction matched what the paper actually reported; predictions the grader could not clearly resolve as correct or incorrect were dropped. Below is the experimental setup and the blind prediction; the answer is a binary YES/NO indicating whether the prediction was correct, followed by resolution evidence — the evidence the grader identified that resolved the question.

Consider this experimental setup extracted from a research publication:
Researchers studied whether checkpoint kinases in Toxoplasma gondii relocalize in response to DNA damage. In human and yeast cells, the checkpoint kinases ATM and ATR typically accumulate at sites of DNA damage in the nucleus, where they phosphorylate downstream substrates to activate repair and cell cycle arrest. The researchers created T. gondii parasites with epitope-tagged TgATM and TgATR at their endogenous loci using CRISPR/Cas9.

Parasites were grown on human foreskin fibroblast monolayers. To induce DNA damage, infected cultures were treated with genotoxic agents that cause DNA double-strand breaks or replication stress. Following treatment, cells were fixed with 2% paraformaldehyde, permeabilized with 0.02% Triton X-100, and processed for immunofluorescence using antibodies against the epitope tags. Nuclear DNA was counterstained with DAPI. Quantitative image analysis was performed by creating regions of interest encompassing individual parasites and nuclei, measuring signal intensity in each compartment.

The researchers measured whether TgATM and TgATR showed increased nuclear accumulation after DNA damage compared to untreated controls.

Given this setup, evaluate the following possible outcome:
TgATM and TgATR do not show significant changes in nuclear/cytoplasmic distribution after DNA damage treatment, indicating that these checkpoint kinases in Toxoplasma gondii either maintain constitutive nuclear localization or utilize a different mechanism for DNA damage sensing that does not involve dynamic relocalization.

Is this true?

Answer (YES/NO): YES